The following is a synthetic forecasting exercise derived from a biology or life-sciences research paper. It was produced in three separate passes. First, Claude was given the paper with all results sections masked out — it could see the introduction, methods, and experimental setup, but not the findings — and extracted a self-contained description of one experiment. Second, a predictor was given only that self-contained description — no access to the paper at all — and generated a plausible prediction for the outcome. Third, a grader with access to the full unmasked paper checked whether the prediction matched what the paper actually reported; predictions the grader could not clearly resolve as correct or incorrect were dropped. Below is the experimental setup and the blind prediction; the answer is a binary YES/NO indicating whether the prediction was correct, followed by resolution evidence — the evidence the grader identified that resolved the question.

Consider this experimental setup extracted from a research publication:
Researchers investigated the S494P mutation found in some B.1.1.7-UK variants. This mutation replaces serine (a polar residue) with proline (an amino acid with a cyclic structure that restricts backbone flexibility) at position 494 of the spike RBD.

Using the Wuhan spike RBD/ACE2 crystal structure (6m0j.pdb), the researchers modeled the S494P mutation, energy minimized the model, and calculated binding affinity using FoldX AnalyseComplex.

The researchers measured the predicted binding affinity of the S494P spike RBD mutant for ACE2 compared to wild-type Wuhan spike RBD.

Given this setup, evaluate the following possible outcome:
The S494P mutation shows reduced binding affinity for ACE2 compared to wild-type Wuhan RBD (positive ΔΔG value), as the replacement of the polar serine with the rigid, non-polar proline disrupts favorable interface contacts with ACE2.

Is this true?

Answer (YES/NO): YES